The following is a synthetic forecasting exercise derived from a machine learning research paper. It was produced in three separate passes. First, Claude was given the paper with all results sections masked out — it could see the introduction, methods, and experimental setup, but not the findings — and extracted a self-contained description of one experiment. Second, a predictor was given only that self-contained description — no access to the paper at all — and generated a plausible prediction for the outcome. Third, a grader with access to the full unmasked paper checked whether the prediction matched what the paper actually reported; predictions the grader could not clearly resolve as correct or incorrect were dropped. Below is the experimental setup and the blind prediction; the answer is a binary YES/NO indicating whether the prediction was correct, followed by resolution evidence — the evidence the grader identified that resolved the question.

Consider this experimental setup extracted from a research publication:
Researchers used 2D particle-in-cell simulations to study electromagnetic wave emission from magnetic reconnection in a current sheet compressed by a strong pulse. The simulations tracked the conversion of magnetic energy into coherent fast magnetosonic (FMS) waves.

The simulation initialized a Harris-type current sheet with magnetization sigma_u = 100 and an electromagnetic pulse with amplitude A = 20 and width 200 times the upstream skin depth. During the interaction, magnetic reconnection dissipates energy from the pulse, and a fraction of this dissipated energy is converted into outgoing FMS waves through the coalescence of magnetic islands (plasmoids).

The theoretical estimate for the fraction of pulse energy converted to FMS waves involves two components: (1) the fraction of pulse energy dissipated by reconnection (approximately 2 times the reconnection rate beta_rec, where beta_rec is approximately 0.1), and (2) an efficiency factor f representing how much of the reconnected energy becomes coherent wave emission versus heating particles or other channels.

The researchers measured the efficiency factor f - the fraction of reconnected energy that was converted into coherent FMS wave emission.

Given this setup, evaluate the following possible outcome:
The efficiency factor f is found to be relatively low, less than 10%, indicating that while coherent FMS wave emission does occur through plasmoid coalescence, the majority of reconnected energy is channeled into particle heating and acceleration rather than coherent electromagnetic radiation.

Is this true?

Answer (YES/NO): YES